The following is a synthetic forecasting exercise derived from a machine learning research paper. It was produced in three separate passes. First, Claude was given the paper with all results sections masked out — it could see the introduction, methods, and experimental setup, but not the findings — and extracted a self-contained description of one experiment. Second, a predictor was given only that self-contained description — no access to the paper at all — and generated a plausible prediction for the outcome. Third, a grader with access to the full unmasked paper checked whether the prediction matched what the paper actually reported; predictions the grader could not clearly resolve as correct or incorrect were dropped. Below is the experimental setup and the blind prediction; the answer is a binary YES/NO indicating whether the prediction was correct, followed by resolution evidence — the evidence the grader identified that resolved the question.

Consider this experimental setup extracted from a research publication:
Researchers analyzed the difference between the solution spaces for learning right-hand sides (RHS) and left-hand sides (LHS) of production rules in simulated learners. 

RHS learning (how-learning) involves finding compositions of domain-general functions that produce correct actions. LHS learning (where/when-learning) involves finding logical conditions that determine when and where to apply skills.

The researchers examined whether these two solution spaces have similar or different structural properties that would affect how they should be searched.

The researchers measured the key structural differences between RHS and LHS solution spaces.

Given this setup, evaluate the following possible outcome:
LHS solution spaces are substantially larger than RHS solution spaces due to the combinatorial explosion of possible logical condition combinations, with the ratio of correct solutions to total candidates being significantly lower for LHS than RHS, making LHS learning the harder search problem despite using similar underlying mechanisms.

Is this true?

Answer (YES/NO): NO